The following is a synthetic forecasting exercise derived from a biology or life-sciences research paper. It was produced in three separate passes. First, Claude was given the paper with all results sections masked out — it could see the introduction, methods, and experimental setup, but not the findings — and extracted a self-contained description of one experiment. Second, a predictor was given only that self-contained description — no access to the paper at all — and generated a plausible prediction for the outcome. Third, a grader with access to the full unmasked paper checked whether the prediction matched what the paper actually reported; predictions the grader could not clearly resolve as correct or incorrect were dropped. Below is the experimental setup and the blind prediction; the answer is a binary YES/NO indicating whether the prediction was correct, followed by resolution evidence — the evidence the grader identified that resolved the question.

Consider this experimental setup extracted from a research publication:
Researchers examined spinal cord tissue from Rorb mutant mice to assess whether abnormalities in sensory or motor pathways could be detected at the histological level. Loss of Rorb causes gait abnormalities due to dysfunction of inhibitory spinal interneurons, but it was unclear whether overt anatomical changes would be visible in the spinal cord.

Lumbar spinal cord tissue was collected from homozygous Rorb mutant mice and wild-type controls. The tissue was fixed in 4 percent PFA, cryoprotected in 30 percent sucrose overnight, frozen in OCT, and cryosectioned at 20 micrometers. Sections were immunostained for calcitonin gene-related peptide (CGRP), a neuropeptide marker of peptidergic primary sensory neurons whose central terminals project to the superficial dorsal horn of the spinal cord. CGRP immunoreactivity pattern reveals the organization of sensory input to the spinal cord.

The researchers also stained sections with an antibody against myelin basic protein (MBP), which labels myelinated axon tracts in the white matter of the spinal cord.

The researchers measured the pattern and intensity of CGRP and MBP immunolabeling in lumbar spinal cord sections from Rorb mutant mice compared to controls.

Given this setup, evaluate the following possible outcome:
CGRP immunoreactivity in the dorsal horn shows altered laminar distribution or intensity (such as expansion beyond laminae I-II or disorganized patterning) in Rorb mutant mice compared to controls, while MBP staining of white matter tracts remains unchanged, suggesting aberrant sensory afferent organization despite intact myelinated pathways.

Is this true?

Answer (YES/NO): NO